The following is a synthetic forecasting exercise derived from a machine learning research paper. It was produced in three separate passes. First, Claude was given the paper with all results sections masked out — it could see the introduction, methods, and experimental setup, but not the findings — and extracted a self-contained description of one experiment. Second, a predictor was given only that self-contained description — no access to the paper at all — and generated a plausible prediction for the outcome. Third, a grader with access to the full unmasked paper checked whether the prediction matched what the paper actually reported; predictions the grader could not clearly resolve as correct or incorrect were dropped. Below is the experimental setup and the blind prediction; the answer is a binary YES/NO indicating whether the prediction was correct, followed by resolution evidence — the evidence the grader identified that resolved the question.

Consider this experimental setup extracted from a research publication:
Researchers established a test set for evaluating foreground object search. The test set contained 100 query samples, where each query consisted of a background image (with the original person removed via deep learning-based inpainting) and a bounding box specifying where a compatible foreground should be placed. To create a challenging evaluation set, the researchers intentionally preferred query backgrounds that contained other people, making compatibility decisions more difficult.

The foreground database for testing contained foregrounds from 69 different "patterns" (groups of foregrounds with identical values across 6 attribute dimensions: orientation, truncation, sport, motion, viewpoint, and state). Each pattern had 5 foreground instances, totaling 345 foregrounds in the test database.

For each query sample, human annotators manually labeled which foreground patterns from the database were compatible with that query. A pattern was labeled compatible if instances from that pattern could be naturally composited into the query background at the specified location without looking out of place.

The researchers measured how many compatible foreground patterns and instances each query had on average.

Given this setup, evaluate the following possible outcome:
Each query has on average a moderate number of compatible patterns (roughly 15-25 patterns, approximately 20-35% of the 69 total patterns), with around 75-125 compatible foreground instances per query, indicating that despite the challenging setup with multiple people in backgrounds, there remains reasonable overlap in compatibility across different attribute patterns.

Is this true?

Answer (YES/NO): NO